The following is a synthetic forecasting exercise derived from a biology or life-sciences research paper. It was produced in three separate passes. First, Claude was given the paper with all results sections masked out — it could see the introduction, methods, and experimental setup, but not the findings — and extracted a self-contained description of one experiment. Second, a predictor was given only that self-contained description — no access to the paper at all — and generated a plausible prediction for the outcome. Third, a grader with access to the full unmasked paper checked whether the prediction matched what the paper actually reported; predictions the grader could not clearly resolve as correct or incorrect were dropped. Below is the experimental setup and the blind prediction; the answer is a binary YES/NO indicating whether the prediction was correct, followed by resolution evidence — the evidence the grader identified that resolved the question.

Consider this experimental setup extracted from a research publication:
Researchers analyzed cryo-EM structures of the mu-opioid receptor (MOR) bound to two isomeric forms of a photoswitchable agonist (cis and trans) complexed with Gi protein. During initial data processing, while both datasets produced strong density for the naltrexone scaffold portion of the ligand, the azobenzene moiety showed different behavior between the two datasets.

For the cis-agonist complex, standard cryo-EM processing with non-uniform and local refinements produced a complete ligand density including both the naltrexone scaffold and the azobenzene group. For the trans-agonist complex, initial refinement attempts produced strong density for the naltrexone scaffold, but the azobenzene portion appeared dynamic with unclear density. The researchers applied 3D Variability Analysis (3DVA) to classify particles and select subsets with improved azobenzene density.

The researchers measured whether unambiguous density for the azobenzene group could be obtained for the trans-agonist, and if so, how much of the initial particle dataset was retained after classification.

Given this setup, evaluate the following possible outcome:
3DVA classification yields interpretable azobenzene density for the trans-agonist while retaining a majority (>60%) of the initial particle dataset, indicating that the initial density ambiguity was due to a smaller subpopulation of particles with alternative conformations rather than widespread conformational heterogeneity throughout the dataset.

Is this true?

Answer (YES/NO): NO